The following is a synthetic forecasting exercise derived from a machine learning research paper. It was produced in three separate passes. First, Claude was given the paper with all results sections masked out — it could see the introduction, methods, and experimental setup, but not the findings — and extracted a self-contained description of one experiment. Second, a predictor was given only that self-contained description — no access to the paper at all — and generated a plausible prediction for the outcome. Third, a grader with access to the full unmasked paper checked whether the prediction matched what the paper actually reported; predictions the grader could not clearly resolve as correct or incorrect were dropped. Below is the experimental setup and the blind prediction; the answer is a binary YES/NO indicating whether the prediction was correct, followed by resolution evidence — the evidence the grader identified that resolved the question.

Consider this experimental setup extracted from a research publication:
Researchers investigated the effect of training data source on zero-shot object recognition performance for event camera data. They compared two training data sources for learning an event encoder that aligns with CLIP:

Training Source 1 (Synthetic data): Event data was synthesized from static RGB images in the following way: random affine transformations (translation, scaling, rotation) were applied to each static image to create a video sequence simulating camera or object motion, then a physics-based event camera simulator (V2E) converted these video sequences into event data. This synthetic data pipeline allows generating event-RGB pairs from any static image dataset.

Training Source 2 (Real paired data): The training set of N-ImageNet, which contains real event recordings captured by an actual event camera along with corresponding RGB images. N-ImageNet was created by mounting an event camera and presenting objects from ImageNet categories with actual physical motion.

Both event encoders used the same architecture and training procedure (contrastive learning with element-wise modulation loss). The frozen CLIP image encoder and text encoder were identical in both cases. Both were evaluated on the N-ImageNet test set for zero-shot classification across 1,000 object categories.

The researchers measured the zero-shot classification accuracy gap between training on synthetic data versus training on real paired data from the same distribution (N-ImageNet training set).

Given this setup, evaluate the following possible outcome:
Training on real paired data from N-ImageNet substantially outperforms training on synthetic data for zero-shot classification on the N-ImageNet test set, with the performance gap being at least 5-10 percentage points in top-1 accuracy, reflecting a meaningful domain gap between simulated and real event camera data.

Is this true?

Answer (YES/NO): YES